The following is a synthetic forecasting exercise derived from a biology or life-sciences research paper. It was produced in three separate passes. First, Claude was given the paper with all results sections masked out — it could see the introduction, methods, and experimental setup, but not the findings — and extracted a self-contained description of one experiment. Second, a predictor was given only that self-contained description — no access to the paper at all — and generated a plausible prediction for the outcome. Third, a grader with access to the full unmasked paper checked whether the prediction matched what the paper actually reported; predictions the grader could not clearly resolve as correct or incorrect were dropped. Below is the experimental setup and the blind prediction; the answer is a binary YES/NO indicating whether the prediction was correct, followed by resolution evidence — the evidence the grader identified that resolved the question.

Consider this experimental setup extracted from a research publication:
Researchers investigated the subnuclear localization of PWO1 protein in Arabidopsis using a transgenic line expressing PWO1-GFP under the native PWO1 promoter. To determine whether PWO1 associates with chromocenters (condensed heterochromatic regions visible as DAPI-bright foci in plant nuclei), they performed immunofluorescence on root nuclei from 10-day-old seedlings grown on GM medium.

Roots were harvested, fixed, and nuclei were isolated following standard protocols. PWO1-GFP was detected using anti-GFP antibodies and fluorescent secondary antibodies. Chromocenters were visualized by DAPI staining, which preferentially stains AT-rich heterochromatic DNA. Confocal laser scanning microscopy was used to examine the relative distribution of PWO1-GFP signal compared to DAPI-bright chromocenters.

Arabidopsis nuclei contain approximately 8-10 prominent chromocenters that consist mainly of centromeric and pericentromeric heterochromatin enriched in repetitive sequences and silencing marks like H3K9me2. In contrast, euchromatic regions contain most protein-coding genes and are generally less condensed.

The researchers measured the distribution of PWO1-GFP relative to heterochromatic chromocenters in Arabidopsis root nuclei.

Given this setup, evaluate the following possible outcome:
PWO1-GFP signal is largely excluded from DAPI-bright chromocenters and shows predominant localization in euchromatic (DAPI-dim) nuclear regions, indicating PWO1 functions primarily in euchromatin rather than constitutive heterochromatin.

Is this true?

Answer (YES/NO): YES